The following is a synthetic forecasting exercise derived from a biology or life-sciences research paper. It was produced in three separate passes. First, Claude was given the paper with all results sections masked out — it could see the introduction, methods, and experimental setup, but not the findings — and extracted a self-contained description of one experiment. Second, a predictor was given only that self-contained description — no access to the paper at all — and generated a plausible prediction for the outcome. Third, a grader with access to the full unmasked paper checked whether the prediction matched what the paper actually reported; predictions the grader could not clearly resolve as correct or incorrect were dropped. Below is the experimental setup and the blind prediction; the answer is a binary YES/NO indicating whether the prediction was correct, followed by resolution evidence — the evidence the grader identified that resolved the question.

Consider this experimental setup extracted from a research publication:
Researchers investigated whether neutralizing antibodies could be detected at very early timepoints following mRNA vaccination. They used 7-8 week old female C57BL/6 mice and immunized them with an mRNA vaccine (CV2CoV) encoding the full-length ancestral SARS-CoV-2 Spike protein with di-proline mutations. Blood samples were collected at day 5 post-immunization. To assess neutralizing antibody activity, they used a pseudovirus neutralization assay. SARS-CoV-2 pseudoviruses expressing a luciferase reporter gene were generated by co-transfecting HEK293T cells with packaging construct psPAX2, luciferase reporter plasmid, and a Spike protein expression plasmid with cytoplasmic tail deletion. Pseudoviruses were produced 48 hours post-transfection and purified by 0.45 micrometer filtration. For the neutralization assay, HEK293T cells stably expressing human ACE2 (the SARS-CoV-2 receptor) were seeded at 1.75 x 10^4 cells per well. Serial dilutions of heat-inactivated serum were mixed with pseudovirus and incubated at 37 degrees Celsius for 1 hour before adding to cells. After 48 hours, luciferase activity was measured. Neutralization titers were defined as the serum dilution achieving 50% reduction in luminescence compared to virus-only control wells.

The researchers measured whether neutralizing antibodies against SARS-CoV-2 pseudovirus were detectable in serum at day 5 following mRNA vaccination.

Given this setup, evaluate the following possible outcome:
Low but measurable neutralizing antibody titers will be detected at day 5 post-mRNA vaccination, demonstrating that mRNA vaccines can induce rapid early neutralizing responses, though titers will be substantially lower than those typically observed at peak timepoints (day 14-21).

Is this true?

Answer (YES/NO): YES